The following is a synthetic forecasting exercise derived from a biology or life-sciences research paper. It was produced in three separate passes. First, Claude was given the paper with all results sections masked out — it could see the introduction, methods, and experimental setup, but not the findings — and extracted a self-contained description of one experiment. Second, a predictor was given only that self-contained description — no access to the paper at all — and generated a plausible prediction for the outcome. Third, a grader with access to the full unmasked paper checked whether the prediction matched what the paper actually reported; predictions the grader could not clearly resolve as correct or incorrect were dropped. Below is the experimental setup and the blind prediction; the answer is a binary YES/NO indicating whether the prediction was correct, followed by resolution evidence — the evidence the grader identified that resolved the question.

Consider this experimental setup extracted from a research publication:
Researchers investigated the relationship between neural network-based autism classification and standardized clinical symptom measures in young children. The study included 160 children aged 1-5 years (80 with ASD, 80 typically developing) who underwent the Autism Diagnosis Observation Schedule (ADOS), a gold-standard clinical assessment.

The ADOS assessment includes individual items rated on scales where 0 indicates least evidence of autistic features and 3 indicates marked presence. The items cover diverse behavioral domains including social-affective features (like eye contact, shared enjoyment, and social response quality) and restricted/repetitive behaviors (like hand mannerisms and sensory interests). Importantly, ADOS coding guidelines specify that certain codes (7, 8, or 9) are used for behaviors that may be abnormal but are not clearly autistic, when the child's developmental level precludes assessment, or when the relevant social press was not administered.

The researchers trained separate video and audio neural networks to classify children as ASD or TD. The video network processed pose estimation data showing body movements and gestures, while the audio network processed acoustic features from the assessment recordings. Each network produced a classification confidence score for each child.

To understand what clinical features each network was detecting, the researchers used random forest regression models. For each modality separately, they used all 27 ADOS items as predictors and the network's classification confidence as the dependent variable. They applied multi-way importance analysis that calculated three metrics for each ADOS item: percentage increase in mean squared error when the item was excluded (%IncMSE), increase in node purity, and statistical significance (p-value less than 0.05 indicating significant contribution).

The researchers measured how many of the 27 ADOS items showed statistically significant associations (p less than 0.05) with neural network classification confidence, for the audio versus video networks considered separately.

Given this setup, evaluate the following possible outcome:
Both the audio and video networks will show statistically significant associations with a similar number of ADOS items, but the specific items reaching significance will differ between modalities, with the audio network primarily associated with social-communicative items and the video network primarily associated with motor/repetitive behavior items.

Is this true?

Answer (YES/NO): NO